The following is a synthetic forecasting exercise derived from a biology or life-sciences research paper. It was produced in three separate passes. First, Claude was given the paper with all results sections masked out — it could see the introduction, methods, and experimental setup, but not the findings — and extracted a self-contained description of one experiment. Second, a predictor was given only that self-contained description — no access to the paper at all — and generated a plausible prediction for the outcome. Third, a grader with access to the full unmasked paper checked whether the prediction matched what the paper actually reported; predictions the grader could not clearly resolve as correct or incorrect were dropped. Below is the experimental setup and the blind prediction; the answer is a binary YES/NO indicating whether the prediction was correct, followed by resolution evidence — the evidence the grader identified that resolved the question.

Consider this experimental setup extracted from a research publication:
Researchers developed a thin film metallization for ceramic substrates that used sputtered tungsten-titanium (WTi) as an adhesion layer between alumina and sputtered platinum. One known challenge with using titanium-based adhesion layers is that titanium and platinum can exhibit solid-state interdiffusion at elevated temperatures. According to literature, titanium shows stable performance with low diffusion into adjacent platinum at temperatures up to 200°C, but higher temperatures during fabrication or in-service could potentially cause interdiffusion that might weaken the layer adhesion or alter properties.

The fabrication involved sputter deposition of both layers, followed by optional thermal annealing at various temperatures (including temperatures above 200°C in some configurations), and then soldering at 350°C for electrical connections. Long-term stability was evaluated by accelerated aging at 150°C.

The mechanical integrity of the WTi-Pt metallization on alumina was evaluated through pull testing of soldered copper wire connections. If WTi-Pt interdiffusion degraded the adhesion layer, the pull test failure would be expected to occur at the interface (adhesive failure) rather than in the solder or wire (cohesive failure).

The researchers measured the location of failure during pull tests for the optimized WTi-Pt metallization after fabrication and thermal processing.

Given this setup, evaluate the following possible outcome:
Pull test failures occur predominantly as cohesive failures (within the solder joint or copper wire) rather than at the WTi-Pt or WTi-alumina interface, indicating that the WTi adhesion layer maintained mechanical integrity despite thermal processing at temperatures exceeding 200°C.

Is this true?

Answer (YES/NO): NO